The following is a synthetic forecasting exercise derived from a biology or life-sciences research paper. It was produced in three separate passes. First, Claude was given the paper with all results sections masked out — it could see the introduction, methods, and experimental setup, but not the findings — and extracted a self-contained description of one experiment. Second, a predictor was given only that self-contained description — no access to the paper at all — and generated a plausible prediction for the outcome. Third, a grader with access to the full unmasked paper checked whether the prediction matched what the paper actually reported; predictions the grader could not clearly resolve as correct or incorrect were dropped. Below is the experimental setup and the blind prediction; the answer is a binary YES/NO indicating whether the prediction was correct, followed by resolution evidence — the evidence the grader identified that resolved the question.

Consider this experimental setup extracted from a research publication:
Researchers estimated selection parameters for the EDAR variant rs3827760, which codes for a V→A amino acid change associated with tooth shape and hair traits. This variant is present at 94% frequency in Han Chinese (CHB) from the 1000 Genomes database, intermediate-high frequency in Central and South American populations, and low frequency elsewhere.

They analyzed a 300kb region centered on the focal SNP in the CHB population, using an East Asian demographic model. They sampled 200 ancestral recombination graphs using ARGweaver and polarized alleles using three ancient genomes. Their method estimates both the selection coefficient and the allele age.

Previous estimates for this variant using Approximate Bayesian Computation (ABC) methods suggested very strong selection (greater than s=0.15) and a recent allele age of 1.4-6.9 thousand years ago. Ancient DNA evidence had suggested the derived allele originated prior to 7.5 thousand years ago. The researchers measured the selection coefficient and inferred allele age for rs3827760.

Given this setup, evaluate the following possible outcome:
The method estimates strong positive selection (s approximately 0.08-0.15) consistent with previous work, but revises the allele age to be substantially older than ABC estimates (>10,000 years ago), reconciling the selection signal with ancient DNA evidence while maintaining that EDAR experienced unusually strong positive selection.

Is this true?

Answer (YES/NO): NO